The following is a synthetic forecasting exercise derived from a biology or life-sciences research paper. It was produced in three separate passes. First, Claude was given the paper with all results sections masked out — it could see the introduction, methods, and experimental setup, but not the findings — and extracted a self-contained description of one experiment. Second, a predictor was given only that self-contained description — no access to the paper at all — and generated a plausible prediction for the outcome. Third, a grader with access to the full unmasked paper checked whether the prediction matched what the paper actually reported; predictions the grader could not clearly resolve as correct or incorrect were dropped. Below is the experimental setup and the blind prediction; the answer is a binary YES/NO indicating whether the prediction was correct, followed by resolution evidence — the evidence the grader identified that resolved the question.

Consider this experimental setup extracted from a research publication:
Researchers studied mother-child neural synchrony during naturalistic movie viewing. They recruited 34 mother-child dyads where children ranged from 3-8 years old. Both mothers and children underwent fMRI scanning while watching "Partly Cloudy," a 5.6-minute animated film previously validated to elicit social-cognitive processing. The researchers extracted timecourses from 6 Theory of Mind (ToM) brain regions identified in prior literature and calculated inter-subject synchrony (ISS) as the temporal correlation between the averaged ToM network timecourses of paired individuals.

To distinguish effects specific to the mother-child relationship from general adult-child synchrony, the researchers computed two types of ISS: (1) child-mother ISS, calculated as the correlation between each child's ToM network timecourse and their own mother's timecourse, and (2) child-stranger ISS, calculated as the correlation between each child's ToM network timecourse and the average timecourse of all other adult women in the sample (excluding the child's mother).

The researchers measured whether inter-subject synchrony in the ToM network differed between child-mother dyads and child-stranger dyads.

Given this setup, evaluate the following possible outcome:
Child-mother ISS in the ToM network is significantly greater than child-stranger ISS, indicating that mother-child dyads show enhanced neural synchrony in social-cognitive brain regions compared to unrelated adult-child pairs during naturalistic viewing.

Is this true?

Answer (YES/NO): YES